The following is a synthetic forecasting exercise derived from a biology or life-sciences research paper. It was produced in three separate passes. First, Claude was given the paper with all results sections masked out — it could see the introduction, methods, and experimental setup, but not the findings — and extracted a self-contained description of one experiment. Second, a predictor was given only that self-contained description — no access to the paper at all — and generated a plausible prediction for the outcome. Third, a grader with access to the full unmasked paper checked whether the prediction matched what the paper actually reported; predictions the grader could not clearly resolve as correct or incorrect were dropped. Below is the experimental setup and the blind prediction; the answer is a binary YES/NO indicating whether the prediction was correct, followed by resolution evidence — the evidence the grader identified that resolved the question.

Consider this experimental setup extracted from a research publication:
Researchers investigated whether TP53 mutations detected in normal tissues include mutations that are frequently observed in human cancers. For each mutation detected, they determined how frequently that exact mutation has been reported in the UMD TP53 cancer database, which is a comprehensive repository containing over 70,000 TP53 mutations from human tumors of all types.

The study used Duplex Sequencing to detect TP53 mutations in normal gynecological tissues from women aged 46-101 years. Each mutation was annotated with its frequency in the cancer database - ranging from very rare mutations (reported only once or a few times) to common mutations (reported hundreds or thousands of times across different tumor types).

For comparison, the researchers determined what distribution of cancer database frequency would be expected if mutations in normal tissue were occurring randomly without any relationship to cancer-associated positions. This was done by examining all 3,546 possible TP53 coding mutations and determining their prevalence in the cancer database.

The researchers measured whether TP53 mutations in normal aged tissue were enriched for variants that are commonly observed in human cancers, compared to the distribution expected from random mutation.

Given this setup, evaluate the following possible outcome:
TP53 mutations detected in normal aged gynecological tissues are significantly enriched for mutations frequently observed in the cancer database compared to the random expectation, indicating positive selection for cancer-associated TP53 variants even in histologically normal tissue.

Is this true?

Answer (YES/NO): YES